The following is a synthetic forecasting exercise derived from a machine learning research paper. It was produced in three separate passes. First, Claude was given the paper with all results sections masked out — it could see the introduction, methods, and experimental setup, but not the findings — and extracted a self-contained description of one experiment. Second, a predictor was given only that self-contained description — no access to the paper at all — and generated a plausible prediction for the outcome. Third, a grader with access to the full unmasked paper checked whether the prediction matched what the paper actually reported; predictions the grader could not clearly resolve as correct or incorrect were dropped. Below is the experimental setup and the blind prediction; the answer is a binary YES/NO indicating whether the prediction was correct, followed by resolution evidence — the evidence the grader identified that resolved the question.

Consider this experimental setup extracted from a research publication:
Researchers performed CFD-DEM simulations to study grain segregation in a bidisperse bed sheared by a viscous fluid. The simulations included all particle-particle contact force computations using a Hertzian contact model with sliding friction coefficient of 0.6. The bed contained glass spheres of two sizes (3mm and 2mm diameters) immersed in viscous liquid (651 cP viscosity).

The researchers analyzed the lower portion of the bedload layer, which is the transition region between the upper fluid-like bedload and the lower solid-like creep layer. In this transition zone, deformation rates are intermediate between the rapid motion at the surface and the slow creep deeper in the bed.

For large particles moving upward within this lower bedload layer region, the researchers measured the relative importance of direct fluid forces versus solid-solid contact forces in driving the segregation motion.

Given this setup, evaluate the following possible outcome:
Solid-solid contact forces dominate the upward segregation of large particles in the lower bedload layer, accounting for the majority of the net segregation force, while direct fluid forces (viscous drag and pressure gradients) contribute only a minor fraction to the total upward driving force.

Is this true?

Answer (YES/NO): YES